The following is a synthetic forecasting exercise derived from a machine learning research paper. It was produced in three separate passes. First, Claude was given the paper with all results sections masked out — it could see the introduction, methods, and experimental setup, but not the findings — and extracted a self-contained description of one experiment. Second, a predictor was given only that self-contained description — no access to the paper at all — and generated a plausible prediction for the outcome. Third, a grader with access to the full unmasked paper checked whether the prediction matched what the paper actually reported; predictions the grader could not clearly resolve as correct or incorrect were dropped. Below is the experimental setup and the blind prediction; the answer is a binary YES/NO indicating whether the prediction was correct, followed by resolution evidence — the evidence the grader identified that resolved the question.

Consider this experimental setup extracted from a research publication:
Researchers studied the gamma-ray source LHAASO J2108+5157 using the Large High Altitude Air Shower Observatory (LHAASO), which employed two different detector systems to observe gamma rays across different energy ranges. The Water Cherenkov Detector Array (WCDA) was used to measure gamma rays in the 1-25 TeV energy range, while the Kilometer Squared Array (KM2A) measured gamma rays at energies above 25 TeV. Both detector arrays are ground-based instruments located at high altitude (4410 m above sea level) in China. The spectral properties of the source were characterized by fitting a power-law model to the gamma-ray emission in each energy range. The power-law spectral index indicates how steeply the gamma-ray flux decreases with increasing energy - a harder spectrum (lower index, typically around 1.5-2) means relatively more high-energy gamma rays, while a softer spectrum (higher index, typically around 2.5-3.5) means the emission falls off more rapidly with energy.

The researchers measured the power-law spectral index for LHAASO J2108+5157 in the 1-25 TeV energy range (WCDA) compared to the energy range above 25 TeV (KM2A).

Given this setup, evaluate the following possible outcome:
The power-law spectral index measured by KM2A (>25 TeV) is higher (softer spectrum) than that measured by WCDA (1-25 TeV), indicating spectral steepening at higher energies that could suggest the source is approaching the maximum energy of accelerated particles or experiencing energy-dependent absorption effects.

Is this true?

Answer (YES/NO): YES